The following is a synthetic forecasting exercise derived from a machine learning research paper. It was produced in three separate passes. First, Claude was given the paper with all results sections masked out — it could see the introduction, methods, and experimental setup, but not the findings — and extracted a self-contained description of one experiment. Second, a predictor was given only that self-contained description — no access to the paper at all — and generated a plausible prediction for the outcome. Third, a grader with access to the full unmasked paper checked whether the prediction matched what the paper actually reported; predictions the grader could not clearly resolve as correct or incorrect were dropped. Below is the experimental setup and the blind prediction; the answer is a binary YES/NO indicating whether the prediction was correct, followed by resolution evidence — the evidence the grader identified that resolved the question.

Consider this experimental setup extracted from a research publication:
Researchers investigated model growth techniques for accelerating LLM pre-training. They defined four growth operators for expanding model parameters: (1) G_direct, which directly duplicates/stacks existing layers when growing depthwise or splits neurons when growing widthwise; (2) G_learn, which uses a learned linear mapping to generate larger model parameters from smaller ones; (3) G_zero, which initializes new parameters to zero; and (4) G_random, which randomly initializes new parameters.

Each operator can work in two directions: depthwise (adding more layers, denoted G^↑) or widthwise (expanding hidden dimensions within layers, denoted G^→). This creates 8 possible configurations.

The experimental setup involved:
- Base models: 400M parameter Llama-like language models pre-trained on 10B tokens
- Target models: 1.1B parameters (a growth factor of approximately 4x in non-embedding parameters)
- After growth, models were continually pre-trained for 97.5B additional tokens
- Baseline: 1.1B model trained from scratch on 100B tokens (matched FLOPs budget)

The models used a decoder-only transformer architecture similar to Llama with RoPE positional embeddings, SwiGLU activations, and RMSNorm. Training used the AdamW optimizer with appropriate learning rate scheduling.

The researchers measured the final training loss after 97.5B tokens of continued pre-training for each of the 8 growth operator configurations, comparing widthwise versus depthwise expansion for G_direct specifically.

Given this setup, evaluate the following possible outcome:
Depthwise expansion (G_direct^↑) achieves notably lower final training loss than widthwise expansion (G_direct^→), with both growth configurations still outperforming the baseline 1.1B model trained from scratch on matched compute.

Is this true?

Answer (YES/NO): NO